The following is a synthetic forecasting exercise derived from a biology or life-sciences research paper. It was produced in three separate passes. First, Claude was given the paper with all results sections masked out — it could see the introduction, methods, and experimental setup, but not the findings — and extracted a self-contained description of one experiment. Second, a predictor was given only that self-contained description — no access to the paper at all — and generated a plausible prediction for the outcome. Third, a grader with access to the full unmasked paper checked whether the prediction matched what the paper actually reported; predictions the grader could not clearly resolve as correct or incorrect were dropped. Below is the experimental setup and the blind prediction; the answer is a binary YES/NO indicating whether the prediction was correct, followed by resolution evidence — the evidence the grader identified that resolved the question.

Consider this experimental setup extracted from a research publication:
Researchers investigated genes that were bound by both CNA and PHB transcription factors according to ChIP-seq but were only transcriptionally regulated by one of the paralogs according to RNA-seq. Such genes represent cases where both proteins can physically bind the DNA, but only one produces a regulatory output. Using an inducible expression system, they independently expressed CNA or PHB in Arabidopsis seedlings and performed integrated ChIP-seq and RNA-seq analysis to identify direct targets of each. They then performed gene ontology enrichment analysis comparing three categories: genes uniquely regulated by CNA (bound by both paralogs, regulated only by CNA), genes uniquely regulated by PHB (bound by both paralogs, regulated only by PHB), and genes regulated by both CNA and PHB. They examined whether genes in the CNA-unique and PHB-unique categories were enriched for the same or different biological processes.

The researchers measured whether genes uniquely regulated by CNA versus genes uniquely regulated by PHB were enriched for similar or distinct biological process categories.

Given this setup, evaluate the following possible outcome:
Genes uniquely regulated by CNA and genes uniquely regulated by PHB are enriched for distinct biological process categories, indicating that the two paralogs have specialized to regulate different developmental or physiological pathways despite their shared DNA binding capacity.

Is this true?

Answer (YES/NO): YES